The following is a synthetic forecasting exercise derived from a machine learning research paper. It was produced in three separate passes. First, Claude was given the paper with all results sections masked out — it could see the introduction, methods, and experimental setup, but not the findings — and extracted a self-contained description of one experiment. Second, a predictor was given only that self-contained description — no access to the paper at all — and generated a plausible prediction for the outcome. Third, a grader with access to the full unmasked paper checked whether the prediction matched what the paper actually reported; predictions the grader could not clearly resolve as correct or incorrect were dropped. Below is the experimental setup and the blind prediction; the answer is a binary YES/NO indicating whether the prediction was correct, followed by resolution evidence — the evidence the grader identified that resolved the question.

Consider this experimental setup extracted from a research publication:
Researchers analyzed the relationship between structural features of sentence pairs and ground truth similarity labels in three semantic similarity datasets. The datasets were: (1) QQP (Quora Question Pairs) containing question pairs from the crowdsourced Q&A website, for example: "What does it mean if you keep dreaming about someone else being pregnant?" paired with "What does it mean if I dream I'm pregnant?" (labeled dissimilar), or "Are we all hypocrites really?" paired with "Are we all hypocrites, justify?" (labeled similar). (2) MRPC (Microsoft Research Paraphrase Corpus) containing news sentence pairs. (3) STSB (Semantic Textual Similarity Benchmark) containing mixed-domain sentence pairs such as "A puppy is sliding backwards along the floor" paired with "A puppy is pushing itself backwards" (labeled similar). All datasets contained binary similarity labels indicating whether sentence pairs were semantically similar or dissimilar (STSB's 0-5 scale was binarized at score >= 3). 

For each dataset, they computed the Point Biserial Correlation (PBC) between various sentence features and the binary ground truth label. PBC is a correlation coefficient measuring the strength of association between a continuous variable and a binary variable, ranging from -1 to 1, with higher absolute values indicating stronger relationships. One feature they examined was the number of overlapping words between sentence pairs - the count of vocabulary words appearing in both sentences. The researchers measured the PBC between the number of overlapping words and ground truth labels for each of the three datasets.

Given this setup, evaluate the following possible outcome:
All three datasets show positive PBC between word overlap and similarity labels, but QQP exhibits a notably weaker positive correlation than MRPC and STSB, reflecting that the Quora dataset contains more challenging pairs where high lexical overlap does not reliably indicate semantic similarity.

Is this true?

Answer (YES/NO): YES